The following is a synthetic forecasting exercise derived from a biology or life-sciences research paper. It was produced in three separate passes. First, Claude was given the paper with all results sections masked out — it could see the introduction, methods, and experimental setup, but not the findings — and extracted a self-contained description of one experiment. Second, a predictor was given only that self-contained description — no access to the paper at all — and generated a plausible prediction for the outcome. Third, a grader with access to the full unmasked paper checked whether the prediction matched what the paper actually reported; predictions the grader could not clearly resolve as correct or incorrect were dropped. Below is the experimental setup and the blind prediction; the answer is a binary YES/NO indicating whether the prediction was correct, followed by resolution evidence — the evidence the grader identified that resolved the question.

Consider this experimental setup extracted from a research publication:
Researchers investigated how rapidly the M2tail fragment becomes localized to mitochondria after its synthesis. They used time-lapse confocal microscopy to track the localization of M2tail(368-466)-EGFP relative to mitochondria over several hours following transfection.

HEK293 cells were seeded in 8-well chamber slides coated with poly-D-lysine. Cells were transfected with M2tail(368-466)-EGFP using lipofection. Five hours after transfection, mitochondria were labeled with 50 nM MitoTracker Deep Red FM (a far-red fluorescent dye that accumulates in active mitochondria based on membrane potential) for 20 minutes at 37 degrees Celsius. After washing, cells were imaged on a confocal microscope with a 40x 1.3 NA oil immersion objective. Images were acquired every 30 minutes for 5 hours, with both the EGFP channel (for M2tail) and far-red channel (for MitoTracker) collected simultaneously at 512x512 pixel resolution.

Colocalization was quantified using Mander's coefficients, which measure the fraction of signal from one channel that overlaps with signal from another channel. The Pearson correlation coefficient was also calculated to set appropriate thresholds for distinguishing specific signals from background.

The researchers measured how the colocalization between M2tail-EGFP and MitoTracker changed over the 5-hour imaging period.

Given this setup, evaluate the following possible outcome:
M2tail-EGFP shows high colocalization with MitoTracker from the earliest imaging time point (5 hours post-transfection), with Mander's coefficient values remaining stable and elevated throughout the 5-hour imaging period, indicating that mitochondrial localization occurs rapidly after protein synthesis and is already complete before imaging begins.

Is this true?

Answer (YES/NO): NO